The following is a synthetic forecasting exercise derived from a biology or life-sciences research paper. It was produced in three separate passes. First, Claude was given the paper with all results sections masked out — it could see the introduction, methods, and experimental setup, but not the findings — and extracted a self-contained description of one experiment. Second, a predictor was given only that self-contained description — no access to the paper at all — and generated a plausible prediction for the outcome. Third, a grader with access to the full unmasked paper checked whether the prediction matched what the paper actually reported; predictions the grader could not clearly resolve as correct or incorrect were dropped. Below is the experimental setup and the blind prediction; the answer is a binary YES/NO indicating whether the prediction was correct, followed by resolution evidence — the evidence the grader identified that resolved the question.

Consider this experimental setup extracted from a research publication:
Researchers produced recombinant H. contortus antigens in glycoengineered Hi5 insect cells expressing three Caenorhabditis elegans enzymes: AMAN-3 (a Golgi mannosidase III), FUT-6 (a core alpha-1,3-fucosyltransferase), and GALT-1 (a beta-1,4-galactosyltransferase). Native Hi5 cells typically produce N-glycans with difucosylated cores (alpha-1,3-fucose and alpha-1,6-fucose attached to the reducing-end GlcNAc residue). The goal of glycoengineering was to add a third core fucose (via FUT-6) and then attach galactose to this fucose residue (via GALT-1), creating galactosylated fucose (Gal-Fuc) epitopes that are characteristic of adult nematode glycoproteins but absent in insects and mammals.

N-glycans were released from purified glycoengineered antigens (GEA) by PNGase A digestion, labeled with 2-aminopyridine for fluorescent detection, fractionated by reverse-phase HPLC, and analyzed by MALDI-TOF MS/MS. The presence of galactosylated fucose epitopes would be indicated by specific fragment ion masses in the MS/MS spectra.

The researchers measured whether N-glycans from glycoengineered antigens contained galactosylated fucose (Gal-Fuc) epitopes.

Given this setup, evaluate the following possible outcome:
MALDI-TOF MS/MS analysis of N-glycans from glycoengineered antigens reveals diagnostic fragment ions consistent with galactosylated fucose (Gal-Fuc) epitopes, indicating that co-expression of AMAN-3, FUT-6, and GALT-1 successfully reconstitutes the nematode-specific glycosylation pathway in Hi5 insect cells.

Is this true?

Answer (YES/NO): YES